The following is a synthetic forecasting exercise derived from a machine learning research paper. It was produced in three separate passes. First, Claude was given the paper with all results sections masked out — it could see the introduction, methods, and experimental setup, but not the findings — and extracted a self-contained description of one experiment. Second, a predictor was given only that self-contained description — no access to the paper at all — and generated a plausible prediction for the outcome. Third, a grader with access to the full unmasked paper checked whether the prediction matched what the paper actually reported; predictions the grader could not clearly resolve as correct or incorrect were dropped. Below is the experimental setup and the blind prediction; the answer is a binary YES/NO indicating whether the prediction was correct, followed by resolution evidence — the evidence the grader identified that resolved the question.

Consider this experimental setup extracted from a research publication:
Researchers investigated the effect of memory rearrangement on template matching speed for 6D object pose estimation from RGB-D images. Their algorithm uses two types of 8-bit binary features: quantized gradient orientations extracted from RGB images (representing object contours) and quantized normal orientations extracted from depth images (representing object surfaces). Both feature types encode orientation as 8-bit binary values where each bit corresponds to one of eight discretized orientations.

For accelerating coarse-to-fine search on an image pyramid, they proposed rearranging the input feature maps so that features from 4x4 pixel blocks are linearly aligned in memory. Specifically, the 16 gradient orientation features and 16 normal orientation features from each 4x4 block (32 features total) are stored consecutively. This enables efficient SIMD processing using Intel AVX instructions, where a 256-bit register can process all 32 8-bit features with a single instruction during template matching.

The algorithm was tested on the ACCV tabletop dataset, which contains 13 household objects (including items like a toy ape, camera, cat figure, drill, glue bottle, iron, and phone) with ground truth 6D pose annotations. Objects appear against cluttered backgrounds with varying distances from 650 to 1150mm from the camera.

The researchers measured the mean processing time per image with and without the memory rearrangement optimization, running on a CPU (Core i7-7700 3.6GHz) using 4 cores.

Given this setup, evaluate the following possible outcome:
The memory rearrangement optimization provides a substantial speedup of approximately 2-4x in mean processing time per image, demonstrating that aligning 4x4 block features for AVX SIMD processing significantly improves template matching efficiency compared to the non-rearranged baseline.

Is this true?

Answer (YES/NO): YES